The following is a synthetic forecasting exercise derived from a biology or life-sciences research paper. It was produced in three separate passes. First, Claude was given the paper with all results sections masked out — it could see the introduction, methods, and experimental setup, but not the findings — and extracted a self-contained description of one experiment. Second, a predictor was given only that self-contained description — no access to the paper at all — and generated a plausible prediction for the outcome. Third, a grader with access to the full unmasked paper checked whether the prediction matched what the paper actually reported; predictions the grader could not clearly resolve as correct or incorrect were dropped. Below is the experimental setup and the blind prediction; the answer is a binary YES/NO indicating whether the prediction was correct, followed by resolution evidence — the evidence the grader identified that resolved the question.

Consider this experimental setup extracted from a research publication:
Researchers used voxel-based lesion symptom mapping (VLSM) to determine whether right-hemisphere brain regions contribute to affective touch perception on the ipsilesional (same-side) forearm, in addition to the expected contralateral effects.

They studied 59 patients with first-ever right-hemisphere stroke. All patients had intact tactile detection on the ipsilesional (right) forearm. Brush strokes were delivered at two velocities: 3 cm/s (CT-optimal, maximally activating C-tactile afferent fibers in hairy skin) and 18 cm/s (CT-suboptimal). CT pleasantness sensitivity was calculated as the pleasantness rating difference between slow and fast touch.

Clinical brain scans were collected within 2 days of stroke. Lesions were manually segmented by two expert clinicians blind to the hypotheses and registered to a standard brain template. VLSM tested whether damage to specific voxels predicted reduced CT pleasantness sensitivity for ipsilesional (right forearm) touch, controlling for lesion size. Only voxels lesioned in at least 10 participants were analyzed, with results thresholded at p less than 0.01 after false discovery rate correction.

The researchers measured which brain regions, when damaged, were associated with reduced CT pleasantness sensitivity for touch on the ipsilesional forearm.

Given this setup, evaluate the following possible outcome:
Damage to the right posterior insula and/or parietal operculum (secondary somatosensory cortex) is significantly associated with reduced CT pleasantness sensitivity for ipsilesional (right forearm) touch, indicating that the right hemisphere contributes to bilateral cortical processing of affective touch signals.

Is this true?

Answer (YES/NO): NO